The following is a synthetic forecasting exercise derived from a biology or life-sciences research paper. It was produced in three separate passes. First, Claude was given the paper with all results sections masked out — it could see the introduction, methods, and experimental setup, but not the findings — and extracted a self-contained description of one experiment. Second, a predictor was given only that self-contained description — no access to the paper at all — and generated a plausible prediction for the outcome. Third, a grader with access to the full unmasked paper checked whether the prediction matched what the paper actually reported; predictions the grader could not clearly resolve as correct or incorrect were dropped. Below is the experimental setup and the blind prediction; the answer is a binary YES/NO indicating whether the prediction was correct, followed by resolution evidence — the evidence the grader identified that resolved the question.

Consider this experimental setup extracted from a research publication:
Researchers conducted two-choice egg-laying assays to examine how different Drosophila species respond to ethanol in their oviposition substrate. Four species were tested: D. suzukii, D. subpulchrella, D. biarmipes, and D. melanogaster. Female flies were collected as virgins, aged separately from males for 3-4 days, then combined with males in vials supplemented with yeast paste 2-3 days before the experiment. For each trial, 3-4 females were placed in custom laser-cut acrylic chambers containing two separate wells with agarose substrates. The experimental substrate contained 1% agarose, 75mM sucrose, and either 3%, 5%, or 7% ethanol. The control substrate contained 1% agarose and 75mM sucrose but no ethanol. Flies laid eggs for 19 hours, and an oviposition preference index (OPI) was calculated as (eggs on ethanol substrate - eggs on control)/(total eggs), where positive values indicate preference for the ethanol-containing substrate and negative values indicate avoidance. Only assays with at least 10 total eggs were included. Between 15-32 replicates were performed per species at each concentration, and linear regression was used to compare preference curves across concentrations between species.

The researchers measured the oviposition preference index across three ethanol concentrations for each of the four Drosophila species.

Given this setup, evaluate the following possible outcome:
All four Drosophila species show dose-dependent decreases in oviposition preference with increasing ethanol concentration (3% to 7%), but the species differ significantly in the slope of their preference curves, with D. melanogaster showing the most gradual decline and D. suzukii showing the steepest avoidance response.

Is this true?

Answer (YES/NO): NO